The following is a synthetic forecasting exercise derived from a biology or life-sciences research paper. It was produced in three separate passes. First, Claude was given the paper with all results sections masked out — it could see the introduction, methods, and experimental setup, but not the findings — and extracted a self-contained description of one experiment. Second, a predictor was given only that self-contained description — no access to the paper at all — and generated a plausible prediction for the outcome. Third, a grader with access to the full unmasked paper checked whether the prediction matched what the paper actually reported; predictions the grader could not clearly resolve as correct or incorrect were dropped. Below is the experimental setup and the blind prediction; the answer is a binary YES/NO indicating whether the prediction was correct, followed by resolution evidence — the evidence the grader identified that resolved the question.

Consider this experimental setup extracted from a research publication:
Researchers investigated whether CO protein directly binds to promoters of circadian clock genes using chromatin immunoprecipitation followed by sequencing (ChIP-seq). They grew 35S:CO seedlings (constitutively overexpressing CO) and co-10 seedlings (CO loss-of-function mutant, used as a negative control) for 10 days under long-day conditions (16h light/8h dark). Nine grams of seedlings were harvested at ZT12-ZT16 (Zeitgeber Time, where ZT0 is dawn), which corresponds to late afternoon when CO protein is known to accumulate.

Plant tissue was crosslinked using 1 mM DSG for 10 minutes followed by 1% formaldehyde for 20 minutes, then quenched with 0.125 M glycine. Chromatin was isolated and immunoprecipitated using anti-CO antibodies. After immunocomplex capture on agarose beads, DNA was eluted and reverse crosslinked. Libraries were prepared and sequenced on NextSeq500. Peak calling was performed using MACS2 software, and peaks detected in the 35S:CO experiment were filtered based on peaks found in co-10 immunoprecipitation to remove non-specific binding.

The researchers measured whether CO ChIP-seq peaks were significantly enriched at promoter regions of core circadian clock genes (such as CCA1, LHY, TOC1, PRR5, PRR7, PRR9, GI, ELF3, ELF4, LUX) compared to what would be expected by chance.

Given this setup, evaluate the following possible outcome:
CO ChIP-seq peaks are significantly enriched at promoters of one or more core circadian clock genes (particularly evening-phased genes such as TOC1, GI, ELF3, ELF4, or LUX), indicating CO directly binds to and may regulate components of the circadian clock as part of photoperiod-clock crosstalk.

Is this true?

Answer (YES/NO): YES